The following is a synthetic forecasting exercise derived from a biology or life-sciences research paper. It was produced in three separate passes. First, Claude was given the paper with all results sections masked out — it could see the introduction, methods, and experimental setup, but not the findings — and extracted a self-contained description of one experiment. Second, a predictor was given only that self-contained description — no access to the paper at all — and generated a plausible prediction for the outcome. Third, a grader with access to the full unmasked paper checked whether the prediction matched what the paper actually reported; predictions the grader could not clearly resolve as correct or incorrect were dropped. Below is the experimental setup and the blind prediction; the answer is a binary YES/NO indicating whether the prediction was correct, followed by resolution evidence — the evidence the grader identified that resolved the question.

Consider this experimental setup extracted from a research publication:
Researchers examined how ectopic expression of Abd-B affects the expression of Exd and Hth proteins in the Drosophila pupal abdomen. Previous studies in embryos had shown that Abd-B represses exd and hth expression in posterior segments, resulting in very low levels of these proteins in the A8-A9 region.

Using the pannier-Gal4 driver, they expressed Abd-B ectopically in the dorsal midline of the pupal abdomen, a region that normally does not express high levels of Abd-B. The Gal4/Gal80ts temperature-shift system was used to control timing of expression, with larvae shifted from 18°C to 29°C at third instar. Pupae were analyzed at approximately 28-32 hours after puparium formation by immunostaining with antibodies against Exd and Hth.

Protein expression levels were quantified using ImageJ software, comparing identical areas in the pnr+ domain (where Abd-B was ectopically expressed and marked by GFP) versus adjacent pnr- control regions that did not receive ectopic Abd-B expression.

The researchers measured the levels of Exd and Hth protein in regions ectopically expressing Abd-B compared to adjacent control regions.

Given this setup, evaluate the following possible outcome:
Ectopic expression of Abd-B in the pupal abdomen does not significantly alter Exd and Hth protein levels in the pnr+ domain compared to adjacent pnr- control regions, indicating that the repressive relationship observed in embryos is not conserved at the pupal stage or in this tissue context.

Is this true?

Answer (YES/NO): NO